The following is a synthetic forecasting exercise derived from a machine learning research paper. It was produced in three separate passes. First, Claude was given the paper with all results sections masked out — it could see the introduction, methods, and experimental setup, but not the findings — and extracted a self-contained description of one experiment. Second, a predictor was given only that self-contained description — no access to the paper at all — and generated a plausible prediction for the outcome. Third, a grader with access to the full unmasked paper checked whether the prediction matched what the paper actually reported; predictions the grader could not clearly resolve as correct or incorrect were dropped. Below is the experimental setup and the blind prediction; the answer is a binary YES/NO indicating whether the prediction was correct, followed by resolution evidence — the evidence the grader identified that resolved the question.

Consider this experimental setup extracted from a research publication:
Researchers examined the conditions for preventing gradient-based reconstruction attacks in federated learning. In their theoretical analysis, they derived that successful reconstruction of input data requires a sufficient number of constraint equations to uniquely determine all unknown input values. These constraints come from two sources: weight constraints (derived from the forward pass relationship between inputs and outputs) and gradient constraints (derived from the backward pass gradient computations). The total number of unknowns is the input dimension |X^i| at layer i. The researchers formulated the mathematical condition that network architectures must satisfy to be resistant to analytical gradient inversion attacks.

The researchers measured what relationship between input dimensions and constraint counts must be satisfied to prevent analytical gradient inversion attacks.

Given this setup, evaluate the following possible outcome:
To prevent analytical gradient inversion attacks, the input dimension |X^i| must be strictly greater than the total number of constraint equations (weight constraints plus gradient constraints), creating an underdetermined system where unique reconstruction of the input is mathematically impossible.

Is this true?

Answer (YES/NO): YES